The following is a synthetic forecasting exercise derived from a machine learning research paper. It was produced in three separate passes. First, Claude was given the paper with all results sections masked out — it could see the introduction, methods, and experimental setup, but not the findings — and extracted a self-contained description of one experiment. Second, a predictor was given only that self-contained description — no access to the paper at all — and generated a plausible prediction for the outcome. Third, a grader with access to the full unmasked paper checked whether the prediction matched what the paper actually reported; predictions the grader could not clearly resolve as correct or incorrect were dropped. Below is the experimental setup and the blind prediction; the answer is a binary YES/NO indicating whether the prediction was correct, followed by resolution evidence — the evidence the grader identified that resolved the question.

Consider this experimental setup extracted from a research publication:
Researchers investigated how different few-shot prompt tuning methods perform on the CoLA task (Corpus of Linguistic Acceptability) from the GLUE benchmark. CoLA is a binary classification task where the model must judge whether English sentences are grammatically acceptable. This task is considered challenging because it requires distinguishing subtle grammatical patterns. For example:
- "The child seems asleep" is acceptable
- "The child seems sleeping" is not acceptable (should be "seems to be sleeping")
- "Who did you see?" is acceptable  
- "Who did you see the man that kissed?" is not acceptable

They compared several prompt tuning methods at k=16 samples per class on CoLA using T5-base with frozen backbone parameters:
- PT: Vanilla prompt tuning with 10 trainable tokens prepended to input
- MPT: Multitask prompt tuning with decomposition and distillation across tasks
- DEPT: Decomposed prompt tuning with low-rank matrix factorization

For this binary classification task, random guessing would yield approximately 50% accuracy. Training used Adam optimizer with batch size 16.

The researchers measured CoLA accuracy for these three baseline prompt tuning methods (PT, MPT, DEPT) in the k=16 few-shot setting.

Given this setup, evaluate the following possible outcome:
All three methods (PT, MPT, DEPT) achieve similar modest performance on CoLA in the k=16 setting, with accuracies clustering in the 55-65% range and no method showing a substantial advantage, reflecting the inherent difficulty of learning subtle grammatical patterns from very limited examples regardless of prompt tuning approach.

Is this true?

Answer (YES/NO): NO